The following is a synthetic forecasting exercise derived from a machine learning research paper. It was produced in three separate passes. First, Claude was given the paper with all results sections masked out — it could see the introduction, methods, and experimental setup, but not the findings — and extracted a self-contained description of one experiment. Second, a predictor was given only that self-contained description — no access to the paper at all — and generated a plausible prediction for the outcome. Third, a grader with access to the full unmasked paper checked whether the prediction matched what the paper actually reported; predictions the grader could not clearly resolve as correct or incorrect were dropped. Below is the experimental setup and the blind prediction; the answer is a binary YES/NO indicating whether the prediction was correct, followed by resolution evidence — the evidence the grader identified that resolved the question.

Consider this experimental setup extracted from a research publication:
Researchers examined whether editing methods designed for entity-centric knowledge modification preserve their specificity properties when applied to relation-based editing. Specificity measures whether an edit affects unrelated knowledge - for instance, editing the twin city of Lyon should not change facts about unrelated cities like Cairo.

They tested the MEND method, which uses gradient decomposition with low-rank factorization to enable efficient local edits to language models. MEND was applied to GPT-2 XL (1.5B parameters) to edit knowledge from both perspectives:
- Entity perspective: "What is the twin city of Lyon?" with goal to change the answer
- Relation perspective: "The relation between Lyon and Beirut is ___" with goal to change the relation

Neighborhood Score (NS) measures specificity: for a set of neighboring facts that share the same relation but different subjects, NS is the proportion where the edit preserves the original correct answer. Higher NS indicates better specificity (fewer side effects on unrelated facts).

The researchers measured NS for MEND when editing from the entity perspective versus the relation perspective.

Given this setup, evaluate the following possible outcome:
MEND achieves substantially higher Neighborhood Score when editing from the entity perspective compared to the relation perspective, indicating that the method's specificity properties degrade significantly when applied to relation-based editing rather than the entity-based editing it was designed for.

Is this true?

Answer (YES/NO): NO